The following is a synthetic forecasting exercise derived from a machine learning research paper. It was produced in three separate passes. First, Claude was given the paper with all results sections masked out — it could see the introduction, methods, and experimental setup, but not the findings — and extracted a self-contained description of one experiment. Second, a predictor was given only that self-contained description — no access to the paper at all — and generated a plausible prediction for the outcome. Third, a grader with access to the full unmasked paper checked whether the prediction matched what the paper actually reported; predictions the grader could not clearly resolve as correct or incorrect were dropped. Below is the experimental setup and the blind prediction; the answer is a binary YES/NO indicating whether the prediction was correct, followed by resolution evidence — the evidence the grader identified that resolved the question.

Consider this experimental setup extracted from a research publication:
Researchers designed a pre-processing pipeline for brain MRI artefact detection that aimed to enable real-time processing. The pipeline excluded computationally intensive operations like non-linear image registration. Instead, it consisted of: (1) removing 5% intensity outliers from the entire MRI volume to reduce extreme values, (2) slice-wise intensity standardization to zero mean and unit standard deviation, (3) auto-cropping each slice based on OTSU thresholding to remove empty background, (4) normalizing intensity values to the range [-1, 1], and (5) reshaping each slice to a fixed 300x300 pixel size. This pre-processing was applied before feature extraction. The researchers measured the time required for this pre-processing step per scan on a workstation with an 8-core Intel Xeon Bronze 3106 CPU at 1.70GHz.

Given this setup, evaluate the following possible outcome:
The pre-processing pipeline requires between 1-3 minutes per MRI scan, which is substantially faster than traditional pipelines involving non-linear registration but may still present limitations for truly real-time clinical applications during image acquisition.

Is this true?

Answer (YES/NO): NO